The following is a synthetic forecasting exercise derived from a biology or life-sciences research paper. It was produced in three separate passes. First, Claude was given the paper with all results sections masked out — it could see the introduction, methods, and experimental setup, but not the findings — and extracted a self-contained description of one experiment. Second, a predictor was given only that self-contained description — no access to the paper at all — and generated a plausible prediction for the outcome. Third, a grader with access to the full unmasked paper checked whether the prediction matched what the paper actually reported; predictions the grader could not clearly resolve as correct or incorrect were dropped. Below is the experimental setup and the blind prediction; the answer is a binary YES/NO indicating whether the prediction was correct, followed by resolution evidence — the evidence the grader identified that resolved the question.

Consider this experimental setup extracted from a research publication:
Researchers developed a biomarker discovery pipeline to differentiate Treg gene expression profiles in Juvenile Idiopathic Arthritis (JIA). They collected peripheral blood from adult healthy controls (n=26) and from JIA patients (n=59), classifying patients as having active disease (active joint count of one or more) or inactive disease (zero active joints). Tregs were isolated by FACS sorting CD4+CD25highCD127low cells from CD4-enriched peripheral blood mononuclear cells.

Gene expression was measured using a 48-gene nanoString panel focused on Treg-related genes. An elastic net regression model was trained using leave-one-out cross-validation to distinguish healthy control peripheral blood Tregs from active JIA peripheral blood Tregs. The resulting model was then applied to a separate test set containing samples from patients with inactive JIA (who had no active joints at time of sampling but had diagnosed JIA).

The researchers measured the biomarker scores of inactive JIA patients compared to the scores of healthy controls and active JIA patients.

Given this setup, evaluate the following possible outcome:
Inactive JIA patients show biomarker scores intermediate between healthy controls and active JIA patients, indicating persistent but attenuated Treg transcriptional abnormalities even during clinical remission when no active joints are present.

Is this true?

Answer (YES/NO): YES